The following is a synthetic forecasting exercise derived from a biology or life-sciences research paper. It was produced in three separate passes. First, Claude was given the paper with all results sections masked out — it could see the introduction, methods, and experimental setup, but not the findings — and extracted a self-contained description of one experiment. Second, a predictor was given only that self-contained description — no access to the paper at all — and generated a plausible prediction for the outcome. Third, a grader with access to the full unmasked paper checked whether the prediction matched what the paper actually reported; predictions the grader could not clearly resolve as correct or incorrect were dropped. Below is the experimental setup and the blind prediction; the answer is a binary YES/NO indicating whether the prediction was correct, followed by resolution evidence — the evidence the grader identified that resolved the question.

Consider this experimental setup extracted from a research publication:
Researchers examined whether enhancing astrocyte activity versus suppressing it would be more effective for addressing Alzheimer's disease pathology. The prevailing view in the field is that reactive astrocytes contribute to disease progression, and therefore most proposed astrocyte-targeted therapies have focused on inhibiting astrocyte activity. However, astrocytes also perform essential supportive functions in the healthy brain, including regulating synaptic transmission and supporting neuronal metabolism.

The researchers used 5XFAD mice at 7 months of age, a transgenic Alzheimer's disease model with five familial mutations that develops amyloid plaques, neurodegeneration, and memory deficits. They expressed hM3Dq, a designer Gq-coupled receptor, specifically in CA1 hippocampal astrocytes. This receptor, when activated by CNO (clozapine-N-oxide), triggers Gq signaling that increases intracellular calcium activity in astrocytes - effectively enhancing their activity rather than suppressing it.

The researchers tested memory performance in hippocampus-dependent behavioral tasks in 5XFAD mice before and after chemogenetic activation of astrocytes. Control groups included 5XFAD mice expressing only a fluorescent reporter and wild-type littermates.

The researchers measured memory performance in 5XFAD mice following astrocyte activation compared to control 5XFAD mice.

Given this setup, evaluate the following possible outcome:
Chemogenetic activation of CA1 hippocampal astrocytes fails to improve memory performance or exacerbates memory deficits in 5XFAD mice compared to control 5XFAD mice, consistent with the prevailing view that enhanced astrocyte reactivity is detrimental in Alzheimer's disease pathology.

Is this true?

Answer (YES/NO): NO